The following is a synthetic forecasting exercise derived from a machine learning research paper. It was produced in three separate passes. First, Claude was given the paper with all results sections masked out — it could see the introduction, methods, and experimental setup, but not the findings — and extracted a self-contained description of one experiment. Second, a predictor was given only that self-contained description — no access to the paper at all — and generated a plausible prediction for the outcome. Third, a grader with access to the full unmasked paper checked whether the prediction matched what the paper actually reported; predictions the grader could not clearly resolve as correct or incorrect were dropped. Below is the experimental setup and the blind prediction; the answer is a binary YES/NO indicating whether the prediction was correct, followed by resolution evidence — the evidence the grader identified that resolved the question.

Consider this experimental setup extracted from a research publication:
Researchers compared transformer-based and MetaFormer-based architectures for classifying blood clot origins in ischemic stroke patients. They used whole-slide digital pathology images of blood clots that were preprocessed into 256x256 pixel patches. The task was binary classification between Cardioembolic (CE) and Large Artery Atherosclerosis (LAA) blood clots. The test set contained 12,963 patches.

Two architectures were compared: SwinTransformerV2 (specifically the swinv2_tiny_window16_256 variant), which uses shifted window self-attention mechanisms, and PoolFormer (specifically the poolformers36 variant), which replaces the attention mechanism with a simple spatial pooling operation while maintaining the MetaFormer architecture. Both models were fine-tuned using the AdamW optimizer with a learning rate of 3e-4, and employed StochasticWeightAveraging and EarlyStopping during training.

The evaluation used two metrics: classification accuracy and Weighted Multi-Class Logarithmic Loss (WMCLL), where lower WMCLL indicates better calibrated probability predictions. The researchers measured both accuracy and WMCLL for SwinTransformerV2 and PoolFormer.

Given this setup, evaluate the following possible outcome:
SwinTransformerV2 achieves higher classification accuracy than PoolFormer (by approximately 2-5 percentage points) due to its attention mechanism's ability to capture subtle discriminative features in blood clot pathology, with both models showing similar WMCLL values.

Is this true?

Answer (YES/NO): NO